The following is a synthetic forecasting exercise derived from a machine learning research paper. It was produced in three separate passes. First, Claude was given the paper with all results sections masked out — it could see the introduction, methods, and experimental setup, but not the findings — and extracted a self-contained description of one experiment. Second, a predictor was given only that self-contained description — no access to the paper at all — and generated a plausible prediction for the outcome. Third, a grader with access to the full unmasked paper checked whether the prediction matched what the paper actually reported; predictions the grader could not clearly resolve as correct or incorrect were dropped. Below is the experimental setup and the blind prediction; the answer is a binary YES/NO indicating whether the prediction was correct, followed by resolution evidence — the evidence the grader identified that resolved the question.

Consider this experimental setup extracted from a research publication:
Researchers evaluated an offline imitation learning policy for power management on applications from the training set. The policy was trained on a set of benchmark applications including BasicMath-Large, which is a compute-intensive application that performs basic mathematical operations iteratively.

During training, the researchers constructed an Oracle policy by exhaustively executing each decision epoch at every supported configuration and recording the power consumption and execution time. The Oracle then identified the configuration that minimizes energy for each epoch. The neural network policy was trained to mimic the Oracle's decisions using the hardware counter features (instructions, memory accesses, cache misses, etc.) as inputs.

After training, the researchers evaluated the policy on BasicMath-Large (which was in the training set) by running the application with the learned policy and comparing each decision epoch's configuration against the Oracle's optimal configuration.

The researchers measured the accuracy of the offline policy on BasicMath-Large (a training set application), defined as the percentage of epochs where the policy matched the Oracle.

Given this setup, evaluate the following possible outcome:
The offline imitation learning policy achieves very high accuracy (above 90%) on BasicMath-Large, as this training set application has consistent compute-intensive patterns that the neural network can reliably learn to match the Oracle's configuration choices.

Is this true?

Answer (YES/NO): YES